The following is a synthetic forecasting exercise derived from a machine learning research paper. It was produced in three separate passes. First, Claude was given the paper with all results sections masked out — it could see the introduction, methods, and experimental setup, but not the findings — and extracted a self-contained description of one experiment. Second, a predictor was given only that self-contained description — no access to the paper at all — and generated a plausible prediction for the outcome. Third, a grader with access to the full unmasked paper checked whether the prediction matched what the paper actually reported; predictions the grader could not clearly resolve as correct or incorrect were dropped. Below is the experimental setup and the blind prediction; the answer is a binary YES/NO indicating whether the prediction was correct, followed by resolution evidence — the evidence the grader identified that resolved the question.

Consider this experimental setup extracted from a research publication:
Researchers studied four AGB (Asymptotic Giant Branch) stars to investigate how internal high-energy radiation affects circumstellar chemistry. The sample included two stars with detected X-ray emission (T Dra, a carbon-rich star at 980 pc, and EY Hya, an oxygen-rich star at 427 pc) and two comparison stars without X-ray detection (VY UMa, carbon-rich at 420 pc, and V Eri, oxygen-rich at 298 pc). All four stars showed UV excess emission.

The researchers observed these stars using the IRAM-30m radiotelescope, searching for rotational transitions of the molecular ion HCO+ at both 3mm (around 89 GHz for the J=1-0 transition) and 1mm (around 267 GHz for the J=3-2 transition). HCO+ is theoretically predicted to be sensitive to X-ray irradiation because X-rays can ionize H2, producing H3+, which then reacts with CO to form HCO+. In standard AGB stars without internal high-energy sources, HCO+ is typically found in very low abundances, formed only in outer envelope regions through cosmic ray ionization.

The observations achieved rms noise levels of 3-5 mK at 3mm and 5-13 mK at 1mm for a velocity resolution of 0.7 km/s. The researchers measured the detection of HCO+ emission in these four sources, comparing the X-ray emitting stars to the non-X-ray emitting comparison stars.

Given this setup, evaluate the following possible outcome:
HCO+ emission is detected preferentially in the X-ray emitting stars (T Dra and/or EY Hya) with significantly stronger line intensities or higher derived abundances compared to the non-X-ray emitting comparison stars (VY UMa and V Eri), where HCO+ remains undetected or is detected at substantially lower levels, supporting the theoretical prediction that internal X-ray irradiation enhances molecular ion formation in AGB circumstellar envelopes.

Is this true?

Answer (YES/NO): YES